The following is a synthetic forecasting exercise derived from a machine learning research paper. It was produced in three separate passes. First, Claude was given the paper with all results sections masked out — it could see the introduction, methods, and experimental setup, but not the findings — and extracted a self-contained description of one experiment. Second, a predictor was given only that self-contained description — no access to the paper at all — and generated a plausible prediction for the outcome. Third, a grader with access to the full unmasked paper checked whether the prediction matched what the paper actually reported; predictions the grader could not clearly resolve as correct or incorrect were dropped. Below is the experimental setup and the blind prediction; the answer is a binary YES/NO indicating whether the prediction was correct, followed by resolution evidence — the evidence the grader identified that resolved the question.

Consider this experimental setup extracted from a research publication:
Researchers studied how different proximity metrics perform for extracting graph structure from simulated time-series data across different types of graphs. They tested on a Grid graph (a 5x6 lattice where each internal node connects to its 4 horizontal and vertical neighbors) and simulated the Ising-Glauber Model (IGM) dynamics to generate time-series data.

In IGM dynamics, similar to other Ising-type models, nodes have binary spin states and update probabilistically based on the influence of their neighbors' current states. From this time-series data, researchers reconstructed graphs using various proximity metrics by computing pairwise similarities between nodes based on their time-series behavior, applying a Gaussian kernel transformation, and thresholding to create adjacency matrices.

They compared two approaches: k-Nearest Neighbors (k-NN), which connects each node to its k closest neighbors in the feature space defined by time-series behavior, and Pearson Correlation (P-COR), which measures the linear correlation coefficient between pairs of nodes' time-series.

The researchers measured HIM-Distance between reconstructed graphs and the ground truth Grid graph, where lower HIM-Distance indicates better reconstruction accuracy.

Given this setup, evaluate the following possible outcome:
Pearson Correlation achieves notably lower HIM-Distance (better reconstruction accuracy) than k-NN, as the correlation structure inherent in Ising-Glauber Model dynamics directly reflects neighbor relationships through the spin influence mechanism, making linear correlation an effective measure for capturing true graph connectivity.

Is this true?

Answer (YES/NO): NO